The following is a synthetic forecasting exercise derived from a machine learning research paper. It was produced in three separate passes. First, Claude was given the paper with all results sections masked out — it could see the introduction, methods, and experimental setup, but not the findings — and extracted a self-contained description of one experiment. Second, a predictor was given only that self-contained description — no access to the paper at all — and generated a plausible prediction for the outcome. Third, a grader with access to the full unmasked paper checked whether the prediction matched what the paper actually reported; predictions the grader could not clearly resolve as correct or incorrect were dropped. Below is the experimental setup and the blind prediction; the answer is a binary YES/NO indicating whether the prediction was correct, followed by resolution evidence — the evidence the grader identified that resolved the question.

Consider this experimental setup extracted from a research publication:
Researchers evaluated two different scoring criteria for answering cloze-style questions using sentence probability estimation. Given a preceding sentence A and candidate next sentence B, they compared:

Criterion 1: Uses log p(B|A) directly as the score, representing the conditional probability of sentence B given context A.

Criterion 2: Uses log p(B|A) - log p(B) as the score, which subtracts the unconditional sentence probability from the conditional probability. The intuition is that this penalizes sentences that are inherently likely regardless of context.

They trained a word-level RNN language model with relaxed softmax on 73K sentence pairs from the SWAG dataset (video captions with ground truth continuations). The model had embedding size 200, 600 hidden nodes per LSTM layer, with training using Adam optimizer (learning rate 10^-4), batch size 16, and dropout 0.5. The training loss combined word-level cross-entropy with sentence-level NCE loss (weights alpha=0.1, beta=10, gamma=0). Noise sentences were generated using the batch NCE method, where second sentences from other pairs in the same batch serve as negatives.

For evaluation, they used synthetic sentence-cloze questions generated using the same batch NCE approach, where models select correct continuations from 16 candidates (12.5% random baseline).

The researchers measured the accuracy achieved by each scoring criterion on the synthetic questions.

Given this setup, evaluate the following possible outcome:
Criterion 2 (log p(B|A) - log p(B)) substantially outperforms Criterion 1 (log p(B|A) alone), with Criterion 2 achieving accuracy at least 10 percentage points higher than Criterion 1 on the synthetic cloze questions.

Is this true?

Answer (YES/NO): YES